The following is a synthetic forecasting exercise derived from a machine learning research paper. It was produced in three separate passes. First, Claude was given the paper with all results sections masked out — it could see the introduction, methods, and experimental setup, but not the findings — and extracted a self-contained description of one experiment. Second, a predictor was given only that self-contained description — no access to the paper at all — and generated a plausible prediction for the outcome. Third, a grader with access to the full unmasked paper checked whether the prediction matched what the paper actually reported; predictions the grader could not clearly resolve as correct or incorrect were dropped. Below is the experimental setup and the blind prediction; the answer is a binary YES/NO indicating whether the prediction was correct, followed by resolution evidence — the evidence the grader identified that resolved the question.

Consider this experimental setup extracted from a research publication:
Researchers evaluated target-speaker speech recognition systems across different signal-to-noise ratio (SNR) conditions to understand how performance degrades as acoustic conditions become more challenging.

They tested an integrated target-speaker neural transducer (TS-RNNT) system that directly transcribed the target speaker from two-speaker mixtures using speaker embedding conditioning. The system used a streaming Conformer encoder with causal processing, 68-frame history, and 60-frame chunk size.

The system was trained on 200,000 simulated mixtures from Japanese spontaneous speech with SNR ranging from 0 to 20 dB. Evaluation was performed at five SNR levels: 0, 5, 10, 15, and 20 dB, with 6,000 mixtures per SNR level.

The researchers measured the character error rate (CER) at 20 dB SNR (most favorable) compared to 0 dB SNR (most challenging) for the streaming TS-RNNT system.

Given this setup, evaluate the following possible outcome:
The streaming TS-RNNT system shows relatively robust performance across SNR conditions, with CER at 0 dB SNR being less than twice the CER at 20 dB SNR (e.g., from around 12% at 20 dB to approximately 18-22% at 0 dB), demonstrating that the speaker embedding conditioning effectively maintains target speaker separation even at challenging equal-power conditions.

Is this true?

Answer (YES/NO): NO